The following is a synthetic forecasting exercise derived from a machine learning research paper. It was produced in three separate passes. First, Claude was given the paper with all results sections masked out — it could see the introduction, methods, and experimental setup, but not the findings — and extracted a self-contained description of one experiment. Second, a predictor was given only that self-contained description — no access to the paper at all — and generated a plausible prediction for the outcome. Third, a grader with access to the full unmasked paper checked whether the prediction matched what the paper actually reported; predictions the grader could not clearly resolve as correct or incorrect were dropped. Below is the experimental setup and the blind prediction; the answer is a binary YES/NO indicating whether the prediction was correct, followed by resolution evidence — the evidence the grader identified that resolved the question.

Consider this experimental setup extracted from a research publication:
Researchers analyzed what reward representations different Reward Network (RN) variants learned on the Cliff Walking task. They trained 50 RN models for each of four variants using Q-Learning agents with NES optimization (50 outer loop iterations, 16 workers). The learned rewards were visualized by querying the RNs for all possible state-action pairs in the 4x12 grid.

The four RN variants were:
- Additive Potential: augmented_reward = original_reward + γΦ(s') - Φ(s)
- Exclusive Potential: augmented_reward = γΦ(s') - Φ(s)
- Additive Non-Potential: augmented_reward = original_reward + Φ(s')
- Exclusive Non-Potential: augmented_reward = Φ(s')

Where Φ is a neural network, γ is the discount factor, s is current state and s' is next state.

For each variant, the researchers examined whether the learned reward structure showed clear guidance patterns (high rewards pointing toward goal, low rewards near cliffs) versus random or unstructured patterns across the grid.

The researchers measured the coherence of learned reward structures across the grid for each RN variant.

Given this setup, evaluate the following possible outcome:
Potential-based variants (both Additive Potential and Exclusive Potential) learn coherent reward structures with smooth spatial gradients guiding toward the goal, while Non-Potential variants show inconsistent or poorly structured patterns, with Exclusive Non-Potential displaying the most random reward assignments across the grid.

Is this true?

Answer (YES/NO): NO